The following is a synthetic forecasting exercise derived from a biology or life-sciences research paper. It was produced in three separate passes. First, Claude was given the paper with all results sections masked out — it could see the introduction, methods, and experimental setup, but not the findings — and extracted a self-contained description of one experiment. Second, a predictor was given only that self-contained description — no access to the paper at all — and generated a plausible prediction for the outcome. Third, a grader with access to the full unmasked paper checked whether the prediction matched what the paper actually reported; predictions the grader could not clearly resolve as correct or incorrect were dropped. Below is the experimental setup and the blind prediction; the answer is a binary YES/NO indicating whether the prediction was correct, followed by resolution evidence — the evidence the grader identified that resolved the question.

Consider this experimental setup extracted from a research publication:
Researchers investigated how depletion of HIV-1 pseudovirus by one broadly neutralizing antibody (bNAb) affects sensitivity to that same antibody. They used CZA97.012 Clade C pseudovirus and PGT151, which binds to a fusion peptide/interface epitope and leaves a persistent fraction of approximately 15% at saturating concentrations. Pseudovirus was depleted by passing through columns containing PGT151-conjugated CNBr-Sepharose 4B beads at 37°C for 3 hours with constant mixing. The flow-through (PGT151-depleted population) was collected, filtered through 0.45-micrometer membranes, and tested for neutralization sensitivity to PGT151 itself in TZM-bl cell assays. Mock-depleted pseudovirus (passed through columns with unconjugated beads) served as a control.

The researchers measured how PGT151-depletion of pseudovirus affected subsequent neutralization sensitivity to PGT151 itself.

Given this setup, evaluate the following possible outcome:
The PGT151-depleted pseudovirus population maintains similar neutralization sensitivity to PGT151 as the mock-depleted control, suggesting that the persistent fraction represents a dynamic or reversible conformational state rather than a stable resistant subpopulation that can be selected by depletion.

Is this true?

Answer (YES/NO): NO